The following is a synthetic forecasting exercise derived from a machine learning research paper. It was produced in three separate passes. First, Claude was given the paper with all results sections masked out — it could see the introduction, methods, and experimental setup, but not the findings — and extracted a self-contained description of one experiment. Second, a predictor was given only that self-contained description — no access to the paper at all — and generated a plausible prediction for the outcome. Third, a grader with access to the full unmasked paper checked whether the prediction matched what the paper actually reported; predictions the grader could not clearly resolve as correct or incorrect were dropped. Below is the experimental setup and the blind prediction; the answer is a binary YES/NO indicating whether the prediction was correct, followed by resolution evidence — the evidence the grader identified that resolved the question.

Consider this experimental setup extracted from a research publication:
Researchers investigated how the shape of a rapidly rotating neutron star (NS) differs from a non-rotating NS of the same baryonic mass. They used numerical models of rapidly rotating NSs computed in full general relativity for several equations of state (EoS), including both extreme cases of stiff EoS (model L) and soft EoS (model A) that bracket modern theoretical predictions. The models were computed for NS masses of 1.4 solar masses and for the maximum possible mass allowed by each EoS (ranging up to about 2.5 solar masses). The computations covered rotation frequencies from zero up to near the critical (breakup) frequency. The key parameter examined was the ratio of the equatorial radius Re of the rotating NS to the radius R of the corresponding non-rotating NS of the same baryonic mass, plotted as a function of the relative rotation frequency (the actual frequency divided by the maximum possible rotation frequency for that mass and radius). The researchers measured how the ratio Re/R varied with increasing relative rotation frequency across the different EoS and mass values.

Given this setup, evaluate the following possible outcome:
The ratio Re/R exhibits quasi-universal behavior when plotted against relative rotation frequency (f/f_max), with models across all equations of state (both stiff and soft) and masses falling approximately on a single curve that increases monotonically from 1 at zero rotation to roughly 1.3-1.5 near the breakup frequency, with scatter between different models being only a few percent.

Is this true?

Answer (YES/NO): NO